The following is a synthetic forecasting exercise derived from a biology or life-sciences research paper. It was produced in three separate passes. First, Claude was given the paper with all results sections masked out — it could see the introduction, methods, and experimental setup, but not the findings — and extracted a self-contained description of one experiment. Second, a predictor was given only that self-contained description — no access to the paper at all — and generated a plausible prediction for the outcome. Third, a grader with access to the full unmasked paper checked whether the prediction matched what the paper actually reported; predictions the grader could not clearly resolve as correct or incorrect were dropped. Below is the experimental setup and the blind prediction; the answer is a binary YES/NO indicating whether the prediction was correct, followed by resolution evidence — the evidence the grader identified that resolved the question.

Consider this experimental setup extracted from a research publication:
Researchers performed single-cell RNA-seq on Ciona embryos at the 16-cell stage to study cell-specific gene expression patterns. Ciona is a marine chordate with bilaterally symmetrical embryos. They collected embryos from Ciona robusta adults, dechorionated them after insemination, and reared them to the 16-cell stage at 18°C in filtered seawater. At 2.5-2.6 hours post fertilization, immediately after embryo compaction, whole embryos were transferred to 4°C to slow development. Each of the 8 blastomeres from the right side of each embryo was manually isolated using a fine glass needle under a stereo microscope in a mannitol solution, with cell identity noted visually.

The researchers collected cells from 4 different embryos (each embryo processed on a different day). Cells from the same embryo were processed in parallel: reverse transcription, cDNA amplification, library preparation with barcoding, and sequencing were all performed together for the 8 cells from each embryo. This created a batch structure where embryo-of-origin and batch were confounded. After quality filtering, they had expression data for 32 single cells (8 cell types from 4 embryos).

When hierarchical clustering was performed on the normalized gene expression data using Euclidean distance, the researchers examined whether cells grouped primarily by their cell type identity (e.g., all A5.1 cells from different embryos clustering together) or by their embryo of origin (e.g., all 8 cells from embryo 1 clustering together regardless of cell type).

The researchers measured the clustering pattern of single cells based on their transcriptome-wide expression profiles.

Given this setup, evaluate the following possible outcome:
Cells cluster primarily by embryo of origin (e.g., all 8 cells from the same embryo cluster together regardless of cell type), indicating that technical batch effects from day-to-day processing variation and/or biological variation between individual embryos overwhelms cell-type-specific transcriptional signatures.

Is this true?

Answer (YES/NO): YES